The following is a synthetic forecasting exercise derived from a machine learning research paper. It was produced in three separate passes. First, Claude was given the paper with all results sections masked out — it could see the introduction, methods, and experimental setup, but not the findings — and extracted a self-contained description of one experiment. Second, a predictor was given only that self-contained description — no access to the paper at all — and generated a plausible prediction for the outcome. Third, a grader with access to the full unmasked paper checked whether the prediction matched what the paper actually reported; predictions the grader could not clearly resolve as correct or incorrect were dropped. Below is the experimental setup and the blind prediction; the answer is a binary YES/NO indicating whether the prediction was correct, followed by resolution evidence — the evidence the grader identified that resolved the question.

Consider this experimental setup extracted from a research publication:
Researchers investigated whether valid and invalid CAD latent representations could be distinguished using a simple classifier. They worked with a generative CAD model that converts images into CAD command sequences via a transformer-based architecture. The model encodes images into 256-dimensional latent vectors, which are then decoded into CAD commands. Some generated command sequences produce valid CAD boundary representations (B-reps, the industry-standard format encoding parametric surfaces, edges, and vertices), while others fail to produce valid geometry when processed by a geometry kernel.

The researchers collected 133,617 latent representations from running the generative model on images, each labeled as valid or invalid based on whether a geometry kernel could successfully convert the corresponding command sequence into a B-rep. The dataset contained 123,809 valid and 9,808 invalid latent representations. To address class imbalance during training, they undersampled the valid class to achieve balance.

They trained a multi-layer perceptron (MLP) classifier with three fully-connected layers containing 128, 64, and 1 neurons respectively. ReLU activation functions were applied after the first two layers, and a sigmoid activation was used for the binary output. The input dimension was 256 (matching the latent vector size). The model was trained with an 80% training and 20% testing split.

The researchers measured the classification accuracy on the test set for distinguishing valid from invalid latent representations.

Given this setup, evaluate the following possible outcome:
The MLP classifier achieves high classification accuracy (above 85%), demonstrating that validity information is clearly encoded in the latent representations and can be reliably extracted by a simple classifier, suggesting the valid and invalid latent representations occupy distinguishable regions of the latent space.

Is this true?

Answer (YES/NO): NO